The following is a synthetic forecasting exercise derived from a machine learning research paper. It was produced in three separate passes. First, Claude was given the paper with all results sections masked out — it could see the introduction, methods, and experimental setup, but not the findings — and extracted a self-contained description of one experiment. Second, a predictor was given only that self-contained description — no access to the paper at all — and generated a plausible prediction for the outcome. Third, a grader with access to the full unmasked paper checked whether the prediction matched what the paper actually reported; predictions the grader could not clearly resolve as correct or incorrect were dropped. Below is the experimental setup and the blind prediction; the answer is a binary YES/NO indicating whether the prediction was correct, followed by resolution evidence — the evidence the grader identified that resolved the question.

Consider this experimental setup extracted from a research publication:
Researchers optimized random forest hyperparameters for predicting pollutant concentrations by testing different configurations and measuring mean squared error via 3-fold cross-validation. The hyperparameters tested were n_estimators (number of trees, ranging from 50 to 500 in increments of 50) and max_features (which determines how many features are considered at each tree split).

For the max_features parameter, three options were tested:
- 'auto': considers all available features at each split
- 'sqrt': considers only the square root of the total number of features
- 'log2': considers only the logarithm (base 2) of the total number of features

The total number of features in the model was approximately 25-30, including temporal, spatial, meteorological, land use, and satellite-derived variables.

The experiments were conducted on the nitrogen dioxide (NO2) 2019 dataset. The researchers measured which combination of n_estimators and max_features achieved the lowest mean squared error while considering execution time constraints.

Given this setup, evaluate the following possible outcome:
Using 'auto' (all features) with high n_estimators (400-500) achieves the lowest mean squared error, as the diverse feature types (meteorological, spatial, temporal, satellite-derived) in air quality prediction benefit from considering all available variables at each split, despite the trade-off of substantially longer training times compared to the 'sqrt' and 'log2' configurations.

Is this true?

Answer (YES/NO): NO